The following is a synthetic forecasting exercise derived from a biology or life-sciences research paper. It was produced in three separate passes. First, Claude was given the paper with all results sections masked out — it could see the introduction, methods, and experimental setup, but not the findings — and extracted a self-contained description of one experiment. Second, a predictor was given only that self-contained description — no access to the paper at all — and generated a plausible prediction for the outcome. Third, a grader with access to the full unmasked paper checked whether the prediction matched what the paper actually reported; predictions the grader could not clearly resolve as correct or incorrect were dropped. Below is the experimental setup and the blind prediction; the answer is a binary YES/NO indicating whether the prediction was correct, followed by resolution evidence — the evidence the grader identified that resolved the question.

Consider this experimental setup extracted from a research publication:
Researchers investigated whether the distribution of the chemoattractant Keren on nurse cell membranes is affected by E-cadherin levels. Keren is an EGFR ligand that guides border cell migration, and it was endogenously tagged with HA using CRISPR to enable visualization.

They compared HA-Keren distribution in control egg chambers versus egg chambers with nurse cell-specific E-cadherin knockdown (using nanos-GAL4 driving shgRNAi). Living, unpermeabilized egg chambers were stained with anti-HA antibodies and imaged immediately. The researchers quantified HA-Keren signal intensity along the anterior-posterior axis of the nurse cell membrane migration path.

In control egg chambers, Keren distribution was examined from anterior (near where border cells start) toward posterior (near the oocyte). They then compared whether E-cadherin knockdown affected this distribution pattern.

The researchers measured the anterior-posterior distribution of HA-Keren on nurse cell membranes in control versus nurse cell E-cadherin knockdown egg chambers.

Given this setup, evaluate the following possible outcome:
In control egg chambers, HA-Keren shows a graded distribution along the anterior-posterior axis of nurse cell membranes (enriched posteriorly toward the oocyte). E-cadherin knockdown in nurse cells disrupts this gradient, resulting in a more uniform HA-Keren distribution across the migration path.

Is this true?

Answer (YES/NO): NO